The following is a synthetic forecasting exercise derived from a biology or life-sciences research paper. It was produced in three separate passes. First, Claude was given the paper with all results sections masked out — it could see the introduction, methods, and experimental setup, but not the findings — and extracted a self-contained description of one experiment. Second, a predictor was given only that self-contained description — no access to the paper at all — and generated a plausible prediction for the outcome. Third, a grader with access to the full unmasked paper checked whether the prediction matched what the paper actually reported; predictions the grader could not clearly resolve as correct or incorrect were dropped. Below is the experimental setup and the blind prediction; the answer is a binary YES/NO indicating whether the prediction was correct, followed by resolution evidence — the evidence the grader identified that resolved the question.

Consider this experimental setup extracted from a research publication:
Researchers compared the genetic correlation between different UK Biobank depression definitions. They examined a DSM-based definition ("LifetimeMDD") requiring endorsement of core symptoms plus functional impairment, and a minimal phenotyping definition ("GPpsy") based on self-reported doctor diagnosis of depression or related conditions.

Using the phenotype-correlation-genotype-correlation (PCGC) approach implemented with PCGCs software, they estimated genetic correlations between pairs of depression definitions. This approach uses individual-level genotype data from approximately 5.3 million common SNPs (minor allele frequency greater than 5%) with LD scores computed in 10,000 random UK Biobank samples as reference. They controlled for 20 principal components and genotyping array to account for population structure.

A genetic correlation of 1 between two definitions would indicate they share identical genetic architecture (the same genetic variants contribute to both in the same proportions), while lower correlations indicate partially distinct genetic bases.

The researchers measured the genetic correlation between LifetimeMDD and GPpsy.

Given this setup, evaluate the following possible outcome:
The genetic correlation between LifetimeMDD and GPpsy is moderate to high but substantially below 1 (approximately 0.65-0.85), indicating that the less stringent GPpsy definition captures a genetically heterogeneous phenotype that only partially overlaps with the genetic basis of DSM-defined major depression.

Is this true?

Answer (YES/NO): YES